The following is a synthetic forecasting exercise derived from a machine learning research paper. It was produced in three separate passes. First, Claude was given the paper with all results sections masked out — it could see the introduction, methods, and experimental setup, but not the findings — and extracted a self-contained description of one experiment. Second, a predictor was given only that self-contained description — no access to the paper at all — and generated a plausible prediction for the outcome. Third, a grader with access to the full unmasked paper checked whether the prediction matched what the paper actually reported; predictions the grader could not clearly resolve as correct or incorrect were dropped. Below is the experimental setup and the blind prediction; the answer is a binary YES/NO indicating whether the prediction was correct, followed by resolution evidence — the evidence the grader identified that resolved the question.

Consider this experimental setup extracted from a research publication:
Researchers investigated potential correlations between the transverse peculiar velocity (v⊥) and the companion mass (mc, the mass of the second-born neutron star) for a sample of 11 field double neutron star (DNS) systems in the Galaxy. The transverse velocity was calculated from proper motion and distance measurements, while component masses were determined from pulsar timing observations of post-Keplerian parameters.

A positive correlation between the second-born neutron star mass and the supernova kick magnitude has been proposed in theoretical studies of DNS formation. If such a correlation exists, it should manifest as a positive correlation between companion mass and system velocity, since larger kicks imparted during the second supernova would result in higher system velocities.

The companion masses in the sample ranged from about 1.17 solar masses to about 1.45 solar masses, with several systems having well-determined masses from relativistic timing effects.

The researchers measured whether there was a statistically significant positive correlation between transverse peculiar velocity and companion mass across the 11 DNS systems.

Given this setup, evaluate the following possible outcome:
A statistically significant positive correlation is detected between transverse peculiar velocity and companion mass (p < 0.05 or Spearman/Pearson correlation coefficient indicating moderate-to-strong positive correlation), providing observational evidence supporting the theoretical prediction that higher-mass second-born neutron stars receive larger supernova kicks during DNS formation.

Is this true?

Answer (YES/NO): YES